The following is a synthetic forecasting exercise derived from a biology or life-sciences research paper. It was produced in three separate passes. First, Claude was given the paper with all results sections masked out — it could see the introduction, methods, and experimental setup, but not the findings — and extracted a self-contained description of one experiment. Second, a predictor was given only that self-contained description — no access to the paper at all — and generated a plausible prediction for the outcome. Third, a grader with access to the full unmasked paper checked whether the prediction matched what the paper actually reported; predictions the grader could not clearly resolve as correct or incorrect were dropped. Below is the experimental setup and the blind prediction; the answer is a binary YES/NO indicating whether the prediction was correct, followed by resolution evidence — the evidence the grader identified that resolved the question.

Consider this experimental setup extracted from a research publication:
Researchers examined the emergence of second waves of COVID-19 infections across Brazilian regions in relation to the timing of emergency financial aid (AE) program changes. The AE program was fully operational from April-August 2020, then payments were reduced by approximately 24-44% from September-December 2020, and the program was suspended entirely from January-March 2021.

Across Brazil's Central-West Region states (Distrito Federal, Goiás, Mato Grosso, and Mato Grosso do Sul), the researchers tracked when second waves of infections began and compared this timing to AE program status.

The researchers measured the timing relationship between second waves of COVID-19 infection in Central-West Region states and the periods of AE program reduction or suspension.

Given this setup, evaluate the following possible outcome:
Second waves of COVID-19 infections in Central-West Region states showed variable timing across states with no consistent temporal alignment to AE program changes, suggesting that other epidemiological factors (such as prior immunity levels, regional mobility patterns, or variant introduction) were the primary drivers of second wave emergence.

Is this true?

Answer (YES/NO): NO